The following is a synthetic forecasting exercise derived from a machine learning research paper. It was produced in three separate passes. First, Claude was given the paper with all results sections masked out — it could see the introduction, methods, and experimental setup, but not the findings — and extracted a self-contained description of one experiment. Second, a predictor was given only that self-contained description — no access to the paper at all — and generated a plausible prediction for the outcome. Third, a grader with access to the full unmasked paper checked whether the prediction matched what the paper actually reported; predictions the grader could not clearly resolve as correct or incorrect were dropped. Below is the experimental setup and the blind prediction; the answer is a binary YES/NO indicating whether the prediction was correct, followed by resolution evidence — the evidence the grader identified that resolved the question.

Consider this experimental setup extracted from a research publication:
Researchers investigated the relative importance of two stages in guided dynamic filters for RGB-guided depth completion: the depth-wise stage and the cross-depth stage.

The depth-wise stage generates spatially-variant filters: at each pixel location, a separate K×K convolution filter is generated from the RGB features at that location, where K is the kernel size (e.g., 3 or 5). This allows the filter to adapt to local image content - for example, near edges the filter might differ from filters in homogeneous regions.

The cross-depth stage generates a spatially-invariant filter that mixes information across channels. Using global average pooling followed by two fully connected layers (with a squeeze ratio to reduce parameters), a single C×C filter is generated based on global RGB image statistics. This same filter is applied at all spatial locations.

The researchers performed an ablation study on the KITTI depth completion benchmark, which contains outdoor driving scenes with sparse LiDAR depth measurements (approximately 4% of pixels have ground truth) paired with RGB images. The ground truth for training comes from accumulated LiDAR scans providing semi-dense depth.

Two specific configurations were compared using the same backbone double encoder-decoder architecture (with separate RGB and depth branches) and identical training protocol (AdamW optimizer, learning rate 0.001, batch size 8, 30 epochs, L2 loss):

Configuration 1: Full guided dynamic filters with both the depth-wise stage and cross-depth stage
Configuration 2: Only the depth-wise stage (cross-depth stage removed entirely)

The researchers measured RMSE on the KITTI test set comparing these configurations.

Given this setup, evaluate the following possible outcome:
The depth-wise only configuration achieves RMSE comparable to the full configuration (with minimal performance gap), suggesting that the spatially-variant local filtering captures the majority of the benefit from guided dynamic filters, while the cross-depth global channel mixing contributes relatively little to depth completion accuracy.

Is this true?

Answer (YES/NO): NO